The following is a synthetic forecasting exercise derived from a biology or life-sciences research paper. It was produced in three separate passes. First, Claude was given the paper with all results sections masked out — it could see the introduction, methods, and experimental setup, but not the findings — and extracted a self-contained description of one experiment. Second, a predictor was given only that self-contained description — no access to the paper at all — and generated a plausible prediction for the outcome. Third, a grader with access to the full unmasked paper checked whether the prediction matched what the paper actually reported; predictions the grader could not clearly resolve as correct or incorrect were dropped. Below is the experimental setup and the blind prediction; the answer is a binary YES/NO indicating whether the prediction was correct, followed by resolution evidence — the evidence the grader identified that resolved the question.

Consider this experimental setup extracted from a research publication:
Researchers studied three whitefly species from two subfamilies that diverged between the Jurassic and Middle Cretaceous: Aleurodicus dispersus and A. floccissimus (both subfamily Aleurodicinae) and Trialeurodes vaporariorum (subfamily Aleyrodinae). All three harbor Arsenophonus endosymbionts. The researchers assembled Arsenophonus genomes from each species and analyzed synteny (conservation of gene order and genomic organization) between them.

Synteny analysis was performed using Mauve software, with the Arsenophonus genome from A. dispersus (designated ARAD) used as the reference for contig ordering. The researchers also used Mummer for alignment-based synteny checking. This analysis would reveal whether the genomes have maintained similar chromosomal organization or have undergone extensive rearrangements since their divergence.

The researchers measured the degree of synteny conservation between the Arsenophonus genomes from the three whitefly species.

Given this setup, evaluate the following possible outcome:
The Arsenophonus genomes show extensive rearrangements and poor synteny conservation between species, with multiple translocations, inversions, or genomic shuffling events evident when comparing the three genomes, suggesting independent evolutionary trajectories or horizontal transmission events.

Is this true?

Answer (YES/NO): NO